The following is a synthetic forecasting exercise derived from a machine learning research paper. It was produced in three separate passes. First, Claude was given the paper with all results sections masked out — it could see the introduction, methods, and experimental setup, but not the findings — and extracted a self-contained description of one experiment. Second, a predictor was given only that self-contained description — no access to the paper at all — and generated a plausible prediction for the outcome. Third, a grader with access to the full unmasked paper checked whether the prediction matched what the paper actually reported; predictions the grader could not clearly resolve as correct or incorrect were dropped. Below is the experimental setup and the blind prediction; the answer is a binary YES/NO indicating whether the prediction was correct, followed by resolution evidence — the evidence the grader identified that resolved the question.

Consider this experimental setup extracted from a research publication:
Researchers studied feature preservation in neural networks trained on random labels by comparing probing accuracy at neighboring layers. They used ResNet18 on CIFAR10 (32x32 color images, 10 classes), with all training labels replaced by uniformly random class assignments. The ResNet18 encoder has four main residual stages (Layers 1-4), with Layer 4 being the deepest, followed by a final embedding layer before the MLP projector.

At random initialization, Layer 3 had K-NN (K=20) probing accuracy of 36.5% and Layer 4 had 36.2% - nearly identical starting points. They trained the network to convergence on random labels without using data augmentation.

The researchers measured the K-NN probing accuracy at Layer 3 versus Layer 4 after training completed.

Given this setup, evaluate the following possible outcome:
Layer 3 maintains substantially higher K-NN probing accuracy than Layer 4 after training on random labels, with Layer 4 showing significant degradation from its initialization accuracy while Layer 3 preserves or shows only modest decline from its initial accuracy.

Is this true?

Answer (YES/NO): YES